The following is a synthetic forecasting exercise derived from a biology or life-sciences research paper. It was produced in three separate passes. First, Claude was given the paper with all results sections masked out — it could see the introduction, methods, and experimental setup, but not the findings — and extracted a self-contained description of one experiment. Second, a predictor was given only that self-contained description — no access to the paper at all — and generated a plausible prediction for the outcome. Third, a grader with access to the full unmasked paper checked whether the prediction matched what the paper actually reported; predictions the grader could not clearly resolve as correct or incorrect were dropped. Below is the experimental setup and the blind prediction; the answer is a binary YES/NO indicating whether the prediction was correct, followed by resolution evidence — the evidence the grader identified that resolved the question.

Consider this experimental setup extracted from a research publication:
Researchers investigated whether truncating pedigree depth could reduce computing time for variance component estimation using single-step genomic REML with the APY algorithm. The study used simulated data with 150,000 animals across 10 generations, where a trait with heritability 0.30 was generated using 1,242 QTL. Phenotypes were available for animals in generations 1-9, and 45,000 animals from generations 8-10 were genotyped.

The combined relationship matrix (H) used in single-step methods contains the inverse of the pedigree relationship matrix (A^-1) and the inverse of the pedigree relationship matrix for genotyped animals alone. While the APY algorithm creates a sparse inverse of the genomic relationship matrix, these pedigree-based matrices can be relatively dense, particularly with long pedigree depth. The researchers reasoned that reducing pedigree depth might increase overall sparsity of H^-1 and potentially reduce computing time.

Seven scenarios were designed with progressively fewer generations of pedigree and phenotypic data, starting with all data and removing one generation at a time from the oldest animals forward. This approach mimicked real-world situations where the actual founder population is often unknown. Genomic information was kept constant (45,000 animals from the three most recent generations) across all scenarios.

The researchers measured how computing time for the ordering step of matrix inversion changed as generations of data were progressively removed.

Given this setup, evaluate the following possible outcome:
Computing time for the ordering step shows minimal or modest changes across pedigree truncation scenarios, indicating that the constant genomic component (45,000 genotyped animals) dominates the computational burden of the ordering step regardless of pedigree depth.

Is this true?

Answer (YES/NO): YES